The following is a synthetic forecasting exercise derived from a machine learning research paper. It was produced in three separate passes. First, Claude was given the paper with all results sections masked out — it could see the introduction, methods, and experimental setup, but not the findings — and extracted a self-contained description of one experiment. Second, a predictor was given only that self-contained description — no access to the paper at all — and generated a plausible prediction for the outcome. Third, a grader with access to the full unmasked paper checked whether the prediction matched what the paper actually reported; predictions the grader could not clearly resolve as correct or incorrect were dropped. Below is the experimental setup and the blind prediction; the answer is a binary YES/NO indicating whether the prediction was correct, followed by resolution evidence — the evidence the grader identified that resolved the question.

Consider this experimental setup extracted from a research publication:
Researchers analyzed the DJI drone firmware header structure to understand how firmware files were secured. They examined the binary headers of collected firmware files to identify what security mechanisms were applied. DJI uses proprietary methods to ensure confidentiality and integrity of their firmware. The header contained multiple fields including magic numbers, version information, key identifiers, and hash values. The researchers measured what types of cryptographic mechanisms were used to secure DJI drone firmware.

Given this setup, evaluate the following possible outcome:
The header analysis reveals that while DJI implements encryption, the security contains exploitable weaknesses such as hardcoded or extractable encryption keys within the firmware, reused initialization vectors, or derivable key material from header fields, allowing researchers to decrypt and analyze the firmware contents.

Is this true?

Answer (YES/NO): NO